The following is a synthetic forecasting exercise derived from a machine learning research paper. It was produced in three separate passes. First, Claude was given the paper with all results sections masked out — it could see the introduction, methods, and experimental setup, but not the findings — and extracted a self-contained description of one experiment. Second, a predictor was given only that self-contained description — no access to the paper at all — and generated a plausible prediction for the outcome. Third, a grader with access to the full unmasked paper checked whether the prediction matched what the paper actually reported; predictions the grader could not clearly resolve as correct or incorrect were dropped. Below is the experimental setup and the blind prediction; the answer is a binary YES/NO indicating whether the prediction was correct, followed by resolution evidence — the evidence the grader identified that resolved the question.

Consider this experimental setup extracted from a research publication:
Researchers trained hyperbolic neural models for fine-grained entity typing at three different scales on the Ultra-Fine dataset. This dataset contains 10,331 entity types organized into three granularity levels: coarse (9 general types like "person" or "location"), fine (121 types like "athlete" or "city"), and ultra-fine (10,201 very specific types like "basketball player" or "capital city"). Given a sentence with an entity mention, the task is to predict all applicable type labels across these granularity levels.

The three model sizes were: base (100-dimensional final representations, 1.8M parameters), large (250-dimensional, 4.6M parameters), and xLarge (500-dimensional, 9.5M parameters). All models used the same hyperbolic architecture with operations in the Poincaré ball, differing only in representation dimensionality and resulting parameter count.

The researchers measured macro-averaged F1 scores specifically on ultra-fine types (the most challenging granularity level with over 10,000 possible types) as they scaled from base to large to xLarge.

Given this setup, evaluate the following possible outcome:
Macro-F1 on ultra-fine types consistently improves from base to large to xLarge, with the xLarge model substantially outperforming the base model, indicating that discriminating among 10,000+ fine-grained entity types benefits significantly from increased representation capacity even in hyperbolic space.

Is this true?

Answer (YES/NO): YES